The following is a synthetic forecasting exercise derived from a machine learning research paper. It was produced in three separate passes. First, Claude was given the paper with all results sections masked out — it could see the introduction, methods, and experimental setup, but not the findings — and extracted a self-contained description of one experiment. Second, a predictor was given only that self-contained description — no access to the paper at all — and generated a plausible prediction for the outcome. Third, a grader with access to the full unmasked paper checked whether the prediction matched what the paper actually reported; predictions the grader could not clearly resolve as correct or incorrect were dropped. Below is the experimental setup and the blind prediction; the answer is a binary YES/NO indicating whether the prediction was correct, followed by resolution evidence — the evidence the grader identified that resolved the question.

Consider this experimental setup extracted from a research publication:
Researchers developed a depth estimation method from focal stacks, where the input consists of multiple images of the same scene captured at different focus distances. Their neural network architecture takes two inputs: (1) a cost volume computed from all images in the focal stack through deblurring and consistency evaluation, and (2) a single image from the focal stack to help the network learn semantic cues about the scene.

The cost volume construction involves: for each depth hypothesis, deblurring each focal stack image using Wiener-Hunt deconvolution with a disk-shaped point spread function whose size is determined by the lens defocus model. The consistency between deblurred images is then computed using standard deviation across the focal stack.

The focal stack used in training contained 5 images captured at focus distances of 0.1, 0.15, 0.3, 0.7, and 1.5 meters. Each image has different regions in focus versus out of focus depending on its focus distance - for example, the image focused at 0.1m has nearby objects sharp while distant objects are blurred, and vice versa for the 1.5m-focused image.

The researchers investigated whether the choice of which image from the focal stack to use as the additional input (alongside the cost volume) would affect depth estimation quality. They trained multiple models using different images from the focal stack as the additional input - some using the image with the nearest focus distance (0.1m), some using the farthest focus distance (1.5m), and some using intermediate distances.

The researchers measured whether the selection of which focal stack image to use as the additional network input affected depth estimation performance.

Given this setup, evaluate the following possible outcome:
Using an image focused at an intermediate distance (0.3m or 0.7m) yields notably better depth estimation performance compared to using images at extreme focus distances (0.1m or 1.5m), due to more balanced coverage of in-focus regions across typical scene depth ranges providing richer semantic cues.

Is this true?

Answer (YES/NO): NO